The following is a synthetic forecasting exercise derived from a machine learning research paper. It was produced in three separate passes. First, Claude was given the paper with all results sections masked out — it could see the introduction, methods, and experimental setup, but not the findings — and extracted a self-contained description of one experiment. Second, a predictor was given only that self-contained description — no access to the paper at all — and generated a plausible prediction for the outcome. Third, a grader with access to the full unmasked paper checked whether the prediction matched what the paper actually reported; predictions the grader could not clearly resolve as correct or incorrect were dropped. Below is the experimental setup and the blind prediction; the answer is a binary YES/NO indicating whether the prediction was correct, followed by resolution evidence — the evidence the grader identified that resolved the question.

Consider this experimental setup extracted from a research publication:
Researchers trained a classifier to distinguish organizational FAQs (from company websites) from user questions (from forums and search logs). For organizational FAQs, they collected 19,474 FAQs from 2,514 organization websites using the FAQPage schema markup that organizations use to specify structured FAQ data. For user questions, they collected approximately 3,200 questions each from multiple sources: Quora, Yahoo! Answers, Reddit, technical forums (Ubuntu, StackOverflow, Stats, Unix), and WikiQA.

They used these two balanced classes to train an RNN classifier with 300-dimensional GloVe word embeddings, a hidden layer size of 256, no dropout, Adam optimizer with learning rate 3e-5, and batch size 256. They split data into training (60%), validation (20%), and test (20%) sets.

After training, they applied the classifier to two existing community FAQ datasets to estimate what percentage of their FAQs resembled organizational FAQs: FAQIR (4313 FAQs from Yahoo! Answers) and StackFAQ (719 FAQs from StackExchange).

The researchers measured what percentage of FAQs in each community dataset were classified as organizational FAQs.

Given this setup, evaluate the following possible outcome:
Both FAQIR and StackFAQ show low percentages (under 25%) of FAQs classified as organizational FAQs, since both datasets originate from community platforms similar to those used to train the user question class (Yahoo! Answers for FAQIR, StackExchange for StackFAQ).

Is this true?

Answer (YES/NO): NO